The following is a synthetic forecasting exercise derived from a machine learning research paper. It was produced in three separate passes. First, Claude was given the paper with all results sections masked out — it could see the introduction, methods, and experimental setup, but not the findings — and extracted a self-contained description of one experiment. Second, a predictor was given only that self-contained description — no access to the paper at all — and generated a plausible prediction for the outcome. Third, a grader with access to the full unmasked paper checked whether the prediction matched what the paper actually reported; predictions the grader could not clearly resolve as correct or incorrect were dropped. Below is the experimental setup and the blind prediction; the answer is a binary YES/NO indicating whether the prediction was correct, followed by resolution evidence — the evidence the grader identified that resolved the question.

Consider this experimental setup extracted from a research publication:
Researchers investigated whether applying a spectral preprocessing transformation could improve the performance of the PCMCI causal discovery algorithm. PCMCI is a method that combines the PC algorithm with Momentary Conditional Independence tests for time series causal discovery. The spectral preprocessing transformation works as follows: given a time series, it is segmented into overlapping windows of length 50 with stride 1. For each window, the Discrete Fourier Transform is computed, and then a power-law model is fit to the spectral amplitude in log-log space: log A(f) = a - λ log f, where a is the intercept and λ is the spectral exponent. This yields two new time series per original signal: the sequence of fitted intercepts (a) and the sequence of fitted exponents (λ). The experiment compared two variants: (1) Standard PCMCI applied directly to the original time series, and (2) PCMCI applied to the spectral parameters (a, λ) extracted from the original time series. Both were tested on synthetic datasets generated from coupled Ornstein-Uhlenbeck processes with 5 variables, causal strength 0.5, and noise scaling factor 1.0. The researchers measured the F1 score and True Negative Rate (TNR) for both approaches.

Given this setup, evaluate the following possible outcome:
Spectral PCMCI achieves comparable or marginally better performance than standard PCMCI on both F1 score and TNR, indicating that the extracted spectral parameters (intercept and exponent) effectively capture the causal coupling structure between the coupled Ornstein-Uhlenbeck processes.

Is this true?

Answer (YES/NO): NO